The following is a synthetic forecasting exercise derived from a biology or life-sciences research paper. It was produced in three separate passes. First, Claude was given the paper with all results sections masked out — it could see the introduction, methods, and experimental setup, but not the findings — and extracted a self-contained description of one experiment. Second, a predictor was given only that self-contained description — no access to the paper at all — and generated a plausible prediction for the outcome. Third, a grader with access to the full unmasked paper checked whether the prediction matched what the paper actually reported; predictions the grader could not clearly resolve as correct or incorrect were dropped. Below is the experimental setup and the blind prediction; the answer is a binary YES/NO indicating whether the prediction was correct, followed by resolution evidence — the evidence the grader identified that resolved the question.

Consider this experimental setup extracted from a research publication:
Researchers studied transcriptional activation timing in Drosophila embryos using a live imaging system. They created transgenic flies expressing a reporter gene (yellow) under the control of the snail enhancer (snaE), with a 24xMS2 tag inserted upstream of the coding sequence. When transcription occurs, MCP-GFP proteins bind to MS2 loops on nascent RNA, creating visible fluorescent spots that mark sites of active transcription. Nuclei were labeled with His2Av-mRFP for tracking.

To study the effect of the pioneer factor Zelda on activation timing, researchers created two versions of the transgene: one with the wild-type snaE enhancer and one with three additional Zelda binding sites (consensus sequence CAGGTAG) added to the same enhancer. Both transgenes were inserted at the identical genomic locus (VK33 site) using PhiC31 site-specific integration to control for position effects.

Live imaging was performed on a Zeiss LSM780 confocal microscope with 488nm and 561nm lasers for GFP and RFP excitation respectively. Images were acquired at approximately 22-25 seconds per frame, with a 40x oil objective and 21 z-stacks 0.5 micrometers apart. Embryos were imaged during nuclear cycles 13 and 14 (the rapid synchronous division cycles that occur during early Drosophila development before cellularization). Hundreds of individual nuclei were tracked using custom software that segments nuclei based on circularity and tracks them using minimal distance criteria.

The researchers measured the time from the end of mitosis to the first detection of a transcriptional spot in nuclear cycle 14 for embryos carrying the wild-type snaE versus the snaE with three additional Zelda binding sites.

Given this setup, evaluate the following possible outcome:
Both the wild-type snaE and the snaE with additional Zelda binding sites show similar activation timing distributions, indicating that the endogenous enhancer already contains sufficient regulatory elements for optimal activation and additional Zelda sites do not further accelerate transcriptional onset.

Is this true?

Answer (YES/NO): NO